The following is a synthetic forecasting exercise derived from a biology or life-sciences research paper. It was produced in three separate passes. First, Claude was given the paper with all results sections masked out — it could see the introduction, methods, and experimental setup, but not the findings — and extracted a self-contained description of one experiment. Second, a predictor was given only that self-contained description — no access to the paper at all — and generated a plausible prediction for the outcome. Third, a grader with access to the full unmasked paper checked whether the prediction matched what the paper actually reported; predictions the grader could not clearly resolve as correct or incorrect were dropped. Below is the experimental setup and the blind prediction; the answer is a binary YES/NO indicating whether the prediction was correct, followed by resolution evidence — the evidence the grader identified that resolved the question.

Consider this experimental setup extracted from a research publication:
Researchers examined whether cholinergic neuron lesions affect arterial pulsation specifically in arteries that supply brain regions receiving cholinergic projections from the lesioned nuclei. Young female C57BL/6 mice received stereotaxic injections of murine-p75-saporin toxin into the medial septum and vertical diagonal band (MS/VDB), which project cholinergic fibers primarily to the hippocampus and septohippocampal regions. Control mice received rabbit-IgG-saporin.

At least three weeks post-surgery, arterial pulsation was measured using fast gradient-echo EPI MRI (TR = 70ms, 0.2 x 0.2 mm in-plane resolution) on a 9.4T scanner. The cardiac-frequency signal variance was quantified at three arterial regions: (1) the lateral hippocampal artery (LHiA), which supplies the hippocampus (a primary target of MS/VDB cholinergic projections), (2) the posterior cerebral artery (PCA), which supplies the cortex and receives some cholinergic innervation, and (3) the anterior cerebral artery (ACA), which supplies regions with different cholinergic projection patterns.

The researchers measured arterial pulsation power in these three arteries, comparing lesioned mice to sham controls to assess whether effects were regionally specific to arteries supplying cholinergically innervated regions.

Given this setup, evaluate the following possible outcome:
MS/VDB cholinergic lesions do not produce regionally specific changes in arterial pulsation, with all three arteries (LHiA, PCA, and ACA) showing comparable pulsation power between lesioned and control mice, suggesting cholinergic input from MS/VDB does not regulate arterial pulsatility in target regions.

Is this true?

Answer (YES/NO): NO